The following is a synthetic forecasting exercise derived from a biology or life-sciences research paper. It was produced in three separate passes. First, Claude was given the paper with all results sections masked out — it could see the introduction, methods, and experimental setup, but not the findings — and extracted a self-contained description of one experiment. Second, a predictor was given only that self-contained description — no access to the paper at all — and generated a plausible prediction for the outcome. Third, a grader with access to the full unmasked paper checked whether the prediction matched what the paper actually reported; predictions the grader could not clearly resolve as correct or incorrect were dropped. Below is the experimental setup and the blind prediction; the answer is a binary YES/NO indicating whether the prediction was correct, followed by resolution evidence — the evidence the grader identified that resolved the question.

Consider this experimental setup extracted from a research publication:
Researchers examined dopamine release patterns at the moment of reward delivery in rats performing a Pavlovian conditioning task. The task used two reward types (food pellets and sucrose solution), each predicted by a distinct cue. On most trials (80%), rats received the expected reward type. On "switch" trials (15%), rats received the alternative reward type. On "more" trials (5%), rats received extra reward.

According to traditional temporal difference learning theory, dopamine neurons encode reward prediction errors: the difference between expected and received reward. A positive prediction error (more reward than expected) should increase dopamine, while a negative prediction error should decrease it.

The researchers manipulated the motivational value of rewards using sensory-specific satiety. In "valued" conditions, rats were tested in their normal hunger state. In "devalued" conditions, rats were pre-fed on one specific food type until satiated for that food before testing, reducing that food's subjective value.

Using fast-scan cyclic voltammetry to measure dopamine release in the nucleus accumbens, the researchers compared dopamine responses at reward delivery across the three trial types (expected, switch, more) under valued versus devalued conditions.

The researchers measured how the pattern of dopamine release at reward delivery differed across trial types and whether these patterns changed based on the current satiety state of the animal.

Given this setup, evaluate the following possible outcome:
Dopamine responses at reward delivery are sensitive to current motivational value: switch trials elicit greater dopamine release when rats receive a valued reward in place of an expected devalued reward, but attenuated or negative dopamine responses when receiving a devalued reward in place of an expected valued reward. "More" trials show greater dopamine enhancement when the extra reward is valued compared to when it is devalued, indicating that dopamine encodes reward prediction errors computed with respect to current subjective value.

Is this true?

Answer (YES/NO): NO